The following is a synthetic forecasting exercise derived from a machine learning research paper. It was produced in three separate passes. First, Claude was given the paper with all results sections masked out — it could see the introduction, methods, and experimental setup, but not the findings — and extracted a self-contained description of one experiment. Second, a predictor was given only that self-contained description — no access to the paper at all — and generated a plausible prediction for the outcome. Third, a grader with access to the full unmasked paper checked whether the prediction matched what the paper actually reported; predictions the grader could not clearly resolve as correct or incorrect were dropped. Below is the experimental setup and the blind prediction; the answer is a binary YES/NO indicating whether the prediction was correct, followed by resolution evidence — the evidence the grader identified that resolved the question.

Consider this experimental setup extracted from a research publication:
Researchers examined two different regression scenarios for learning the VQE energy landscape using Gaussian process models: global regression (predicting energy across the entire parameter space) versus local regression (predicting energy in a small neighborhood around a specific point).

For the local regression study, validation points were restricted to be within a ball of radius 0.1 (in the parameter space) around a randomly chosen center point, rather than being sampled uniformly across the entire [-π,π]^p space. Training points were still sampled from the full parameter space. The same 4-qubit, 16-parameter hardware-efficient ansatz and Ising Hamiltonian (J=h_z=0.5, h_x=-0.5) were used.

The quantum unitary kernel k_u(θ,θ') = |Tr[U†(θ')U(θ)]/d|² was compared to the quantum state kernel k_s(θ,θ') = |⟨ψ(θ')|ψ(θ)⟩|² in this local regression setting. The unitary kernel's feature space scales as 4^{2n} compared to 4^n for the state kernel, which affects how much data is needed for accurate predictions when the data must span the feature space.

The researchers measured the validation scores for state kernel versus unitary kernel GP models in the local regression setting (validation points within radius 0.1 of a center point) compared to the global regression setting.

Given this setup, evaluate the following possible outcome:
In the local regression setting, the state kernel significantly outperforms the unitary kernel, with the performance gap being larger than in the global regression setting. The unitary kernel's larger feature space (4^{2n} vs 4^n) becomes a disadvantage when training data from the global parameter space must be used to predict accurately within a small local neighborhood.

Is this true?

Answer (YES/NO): NO